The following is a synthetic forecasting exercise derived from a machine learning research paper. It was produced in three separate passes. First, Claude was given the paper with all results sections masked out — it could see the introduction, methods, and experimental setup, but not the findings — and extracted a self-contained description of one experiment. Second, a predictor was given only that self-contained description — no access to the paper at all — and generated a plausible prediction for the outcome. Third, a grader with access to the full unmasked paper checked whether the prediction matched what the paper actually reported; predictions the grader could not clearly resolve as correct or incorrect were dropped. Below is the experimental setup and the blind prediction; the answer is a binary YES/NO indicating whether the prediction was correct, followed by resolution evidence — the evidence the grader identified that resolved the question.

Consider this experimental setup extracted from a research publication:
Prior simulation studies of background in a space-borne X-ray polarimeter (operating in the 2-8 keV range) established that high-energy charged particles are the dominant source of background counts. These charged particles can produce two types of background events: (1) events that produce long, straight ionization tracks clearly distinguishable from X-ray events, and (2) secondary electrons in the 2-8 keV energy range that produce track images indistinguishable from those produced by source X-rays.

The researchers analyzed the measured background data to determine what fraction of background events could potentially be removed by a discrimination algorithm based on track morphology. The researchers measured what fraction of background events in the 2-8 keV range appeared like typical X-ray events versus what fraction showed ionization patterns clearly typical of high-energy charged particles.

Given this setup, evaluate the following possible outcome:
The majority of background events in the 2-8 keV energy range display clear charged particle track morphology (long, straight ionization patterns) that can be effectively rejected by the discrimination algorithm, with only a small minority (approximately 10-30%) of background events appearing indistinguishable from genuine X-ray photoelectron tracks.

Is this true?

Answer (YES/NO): YES